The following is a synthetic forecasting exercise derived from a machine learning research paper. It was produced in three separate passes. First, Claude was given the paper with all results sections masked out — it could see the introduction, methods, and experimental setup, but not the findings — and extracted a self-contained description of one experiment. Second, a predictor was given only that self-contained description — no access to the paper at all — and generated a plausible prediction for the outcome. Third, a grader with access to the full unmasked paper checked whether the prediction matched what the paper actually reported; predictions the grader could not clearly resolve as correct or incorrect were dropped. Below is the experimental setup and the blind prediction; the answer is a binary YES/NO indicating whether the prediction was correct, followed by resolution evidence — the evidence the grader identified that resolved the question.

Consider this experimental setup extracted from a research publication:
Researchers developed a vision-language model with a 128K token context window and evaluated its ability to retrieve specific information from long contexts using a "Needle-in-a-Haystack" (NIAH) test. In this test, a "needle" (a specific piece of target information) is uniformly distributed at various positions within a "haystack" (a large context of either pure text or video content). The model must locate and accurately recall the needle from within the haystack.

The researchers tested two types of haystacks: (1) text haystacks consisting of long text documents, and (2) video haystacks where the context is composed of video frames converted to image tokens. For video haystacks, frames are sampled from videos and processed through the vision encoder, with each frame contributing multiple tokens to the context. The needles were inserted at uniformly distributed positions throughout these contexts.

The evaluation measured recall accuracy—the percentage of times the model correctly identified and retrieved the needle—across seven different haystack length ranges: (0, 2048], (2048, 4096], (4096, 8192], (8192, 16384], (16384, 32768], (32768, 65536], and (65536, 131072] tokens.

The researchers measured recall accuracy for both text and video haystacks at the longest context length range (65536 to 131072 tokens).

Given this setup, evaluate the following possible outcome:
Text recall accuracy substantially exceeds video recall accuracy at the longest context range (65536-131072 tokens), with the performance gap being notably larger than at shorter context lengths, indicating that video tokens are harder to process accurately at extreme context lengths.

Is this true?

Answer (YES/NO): NO